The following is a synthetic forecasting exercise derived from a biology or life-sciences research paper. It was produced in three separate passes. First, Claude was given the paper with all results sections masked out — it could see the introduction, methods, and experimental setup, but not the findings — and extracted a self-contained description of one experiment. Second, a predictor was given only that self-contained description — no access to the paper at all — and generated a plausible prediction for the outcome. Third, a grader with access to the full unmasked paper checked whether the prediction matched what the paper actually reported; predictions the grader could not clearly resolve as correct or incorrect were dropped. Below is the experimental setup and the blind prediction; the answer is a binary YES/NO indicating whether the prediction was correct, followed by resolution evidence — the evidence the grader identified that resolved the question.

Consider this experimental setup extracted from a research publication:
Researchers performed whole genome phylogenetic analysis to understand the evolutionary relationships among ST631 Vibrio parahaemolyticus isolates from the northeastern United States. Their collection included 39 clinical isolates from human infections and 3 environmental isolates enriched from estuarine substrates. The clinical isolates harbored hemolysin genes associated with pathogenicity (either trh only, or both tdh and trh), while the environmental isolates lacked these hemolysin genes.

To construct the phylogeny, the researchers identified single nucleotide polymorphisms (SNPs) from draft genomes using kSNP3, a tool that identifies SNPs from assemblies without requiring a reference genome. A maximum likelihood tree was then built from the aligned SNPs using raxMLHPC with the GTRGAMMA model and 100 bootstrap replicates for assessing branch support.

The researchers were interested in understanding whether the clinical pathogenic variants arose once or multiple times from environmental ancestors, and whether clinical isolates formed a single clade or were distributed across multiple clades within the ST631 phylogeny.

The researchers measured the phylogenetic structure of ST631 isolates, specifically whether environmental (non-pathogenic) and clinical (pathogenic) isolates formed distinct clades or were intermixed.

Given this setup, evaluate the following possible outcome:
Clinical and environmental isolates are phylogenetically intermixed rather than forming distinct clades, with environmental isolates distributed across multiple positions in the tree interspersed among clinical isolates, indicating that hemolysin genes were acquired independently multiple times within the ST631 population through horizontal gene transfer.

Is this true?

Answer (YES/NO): NO